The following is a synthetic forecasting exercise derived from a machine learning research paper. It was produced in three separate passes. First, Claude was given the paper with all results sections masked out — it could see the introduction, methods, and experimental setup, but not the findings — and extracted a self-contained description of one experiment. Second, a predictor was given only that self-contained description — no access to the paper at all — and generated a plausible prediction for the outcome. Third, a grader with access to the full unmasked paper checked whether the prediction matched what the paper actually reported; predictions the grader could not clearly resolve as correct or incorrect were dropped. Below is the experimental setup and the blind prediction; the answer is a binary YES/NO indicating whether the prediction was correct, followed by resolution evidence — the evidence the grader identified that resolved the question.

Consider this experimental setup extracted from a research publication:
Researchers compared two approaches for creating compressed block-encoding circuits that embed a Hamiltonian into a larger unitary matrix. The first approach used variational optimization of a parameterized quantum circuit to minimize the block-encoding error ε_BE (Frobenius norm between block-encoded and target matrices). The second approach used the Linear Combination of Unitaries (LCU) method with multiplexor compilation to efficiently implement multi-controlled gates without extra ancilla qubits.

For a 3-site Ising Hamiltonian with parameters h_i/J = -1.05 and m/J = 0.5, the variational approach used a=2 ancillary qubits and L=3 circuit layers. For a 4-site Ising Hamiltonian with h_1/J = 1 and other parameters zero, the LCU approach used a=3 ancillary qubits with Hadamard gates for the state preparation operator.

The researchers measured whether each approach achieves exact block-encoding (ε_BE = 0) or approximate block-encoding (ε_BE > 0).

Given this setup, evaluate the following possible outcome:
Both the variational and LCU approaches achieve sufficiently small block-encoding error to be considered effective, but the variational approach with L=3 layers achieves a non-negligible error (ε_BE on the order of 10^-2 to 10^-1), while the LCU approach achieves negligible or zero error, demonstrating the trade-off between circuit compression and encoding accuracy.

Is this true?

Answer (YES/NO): YES